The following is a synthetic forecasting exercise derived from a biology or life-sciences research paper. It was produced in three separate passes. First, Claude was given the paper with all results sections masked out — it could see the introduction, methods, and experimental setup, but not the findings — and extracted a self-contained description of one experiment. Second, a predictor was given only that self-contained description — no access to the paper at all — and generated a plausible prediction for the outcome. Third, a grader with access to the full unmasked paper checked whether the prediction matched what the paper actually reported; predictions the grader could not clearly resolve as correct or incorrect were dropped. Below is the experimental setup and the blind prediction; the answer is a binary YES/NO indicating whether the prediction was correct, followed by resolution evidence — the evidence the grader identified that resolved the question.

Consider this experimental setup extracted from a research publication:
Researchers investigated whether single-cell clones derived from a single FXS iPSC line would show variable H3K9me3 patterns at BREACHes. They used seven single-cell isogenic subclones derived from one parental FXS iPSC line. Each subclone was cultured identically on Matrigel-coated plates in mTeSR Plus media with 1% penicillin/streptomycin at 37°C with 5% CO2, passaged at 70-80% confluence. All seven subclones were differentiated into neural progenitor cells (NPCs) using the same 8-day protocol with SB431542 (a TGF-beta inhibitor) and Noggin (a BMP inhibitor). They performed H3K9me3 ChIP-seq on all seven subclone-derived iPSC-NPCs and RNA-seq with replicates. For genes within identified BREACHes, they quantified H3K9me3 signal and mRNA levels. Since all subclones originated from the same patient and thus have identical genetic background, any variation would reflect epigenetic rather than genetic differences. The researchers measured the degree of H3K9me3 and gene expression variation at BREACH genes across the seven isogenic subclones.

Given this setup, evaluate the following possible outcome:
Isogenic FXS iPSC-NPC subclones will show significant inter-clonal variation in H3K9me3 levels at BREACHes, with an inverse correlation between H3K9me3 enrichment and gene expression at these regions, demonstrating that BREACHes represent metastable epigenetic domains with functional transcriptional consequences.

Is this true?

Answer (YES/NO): YES